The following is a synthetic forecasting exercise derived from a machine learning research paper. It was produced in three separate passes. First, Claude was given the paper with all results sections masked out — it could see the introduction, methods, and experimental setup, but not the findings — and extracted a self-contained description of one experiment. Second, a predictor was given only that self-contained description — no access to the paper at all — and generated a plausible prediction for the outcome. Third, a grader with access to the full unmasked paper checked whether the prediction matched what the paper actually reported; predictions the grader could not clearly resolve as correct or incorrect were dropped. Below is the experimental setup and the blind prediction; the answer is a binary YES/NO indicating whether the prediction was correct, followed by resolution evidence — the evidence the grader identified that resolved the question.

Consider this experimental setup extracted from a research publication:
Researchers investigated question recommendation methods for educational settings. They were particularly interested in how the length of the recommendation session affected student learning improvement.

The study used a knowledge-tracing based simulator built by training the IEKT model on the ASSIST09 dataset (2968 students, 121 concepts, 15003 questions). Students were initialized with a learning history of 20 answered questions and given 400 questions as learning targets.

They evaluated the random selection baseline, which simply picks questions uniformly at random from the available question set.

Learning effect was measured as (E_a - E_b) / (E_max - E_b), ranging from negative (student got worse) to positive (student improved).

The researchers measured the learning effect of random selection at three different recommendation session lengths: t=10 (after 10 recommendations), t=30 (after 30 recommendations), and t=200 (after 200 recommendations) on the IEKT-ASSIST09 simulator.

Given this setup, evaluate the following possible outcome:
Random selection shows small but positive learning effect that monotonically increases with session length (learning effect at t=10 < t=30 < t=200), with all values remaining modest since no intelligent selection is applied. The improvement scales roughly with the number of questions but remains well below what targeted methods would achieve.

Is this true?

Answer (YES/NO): YES